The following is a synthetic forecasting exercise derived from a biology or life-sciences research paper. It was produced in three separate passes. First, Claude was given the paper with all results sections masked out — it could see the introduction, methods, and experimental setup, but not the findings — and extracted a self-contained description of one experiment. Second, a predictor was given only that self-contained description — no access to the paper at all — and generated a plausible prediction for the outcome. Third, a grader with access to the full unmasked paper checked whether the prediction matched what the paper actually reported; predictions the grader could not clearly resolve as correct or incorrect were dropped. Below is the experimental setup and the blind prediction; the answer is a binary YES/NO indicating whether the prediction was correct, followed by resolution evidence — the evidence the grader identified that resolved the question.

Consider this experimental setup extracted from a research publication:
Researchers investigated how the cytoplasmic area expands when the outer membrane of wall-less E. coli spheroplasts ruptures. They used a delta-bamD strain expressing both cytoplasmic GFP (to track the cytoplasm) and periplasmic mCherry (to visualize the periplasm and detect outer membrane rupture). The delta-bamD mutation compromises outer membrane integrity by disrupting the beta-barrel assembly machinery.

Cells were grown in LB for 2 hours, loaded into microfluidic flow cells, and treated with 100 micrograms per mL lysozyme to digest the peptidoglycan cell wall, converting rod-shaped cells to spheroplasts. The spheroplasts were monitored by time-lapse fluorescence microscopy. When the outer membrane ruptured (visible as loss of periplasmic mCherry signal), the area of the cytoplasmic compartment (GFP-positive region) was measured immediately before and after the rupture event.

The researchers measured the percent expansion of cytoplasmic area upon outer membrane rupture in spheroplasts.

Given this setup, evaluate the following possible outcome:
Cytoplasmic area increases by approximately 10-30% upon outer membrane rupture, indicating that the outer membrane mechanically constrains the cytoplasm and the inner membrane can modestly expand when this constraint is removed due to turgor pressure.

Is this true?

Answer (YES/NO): NO